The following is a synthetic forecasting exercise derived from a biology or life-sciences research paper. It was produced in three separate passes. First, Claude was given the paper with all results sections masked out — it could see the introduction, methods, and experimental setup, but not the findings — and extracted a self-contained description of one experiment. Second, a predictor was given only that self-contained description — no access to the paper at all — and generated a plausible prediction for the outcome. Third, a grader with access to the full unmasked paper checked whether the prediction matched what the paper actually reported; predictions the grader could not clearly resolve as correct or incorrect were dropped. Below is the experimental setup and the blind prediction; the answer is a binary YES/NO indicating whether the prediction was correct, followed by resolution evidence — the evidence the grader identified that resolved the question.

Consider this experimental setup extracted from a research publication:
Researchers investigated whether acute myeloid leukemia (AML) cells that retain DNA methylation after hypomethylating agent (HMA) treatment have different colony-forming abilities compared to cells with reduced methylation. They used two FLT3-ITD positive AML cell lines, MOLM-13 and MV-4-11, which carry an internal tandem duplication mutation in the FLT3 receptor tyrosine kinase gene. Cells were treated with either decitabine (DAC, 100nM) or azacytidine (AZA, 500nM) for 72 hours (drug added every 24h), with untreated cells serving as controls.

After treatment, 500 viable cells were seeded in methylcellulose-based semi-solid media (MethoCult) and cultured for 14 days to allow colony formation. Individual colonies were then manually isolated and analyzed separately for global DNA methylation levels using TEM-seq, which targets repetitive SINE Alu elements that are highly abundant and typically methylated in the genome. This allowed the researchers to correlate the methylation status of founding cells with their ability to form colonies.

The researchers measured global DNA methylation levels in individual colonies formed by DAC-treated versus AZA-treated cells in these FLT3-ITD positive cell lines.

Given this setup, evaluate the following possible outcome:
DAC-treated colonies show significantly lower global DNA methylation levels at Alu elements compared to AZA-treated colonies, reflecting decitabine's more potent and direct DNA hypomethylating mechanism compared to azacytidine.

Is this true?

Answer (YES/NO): NO